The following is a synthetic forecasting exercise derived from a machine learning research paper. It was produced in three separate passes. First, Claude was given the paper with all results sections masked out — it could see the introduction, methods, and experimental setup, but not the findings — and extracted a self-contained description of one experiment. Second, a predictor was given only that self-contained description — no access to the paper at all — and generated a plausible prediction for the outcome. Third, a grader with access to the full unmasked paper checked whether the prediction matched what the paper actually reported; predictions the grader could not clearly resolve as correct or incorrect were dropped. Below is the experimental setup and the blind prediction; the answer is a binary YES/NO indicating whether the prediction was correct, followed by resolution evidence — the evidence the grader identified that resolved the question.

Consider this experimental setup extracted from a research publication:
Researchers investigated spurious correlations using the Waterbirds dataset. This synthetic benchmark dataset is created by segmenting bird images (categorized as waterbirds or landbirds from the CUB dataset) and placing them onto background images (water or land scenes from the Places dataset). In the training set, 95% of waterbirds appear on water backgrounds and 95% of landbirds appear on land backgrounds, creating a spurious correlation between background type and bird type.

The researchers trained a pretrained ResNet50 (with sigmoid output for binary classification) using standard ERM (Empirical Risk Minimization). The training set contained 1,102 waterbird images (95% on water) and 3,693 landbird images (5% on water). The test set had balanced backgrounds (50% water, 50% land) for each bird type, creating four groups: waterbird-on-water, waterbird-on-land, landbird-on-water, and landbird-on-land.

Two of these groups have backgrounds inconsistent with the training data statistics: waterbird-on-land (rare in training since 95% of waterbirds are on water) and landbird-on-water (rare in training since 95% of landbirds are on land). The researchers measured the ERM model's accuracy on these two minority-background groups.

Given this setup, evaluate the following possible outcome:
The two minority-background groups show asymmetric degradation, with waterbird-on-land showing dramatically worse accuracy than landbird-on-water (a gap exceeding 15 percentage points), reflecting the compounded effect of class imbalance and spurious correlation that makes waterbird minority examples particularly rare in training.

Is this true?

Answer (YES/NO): NO